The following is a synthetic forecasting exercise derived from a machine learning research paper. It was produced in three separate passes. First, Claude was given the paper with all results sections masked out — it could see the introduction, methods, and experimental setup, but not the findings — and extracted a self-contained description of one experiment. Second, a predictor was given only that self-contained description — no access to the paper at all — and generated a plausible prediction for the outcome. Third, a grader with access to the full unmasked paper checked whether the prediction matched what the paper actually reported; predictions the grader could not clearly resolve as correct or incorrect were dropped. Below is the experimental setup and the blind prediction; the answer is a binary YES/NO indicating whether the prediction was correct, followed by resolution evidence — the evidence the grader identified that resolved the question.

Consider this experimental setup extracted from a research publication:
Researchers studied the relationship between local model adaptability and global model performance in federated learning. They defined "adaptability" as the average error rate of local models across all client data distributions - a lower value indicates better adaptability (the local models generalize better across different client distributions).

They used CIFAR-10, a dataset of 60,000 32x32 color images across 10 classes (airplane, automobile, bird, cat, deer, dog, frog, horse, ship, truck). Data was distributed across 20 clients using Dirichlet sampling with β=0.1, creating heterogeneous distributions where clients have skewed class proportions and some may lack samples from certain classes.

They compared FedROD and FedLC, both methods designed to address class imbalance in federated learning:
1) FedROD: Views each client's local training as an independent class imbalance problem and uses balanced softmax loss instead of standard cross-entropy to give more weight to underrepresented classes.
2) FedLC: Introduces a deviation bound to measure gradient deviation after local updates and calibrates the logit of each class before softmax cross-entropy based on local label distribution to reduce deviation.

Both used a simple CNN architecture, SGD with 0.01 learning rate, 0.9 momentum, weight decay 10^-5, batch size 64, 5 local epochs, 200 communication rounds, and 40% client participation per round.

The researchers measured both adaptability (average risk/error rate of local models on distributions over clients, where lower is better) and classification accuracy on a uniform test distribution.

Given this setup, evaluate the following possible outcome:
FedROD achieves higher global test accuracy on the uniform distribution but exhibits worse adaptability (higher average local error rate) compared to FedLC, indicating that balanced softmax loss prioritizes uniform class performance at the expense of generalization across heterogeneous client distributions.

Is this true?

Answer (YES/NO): NO